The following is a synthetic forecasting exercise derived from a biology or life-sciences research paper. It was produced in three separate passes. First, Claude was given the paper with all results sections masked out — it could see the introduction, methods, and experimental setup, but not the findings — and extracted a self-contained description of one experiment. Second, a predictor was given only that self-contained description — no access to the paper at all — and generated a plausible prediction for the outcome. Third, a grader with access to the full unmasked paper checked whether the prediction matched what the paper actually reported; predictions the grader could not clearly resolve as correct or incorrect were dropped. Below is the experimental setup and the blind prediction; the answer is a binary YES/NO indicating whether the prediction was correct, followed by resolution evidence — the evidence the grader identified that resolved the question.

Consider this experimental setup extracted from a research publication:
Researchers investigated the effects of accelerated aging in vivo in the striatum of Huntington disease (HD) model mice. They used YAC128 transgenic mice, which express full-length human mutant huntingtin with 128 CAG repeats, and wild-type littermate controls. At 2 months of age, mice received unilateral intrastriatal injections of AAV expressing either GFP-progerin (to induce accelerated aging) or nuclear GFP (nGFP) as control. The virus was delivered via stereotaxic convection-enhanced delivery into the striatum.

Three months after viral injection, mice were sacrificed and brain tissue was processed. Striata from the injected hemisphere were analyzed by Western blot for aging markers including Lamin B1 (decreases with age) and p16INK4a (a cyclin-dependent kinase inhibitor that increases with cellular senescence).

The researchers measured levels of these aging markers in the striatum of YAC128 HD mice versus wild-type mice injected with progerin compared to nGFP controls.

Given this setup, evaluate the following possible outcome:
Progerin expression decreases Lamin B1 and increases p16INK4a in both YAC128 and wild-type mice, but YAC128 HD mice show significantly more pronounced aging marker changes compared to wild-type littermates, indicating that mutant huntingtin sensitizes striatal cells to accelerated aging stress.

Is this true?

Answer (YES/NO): NO